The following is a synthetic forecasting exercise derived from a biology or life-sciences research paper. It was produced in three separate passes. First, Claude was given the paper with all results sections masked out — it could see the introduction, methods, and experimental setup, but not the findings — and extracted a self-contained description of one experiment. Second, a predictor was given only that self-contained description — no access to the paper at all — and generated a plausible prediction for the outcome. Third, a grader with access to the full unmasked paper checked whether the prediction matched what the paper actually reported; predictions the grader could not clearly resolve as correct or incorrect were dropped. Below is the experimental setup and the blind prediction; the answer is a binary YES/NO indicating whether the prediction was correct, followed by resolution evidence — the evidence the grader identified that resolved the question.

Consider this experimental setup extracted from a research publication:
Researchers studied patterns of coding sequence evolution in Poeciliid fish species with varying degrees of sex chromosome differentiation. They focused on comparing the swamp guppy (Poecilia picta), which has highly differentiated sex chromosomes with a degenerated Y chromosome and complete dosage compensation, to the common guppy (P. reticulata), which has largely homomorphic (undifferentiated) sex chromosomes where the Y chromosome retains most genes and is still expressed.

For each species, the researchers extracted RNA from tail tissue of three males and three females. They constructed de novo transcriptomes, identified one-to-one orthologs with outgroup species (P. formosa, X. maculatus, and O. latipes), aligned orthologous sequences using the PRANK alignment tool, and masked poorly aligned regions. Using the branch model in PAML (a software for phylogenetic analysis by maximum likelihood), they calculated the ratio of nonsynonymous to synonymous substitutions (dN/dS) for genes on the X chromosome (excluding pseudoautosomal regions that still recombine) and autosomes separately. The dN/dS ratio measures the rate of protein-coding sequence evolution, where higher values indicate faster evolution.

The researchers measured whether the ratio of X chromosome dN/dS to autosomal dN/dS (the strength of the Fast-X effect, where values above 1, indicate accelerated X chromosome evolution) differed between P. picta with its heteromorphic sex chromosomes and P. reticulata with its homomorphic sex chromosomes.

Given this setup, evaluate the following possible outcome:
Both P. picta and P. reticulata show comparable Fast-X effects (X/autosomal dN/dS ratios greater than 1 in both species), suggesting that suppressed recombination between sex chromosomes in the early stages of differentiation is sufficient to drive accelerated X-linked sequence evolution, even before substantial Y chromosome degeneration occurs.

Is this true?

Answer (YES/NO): NO